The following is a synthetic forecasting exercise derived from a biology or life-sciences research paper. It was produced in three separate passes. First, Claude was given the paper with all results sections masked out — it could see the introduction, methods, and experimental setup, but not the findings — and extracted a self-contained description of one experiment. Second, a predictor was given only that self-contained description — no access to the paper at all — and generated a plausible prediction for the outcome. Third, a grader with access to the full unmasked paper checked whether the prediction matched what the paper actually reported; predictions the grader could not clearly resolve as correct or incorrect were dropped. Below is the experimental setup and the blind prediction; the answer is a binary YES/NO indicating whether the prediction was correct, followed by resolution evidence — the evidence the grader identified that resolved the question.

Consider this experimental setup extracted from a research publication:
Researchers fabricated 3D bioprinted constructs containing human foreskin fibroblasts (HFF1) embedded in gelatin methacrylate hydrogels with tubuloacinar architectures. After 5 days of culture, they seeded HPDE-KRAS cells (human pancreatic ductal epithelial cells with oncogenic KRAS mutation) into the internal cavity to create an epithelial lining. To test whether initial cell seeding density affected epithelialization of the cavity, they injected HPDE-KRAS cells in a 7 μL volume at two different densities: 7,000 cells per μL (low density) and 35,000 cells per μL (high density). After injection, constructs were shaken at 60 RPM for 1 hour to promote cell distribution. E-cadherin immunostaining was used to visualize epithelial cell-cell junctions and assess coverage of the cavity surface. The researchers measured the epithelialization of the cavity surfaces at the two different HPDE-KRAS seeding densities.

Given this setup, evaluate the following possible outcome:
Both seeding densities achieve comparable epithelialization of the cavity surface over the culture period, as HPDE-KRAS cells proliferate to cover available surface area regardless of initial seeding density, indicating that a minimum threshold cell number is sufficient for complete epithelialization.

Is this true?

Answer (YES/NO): NO